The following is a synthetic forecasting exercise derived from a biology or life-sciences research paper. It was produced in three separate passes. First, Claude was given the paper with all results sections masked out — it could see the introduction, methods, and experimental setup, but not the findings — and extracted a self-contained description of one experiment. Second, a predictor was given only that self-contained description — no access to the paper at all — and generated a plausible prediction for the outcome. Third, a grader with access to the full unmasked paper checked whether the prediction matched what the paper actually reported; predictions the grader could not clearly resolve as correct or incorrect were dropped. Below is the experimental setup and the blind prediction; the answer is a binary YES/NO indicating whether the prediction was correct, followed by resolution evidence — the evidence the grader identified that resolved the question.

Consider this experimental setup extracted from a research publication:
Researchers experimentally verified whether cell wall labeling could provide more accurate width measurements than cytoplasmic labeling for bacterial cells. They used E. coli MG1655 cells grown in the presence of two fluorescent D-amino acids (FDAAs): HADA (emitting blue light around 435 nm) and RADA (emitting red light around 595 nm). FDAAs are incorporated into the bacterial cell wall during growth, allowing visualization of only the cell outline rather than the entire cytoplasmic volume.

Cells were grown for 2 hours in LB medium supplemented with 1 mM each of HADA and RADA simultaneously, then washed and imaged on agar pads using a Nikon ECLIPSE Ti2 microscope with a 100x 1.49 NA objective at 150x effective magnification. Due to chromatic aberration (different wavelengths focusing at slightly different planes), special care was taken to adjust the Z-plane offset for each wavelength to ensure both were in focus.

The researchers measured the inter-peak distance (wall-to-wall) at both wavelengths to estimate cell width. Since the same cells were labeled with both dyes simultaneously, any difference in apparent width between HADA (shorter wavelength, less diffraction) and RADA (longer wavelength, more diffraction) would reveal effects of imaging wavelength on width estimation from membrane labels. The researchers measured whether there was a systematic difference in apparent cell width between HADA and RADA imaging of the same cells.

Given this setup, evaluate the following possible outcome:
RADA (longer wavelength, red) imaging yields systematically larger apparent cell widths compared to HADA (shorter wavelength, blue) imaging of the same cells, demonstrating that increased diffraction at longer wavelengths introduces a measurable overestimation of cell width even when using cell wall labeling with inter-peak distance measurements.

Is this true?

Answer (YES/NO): NO